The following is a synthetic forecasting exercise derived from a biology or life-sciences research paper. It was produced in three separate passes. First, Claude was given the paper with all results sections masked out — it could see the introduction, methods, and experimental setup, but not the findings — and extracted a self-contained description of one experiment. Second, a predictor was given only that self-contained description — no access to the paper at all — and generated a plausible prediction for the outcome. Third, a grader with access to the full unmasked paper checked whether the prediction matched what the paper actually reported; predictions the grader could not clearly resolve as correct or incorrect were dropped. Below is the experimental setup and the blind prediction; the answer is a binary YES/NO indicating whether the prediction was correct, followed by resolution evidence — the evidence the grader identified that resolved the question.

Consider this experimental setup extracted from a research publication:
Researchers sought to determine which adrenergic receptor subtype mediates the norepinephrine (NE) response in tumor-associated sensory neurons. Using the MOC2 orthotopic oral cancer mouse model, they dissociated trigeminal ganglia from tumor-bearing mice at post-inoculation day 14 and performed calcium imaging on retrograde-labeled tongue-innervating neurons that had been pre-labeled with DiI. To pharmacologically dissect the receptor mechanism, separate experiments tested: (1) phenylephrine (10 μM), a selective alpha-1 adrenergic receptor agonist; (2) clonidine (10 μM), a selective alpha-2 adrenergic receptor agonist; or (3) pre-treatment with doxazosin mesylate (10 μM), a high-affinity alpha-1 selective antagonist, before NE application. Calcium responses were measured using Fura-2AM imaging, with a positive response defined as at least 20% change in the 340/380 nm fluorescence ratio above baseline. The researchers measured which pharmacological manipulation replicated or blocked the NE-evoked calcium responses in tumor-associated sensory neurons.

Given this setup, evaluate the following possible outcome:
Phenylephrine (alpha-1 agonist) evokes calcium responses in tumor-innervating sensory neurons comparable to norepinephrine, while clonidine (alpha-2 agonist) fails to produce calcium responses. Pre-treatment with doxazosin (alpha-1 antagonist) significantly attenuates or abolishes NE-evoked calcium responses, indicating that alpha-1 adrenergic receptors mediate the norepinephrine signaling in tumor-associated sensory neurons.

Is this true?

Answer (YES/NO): YES